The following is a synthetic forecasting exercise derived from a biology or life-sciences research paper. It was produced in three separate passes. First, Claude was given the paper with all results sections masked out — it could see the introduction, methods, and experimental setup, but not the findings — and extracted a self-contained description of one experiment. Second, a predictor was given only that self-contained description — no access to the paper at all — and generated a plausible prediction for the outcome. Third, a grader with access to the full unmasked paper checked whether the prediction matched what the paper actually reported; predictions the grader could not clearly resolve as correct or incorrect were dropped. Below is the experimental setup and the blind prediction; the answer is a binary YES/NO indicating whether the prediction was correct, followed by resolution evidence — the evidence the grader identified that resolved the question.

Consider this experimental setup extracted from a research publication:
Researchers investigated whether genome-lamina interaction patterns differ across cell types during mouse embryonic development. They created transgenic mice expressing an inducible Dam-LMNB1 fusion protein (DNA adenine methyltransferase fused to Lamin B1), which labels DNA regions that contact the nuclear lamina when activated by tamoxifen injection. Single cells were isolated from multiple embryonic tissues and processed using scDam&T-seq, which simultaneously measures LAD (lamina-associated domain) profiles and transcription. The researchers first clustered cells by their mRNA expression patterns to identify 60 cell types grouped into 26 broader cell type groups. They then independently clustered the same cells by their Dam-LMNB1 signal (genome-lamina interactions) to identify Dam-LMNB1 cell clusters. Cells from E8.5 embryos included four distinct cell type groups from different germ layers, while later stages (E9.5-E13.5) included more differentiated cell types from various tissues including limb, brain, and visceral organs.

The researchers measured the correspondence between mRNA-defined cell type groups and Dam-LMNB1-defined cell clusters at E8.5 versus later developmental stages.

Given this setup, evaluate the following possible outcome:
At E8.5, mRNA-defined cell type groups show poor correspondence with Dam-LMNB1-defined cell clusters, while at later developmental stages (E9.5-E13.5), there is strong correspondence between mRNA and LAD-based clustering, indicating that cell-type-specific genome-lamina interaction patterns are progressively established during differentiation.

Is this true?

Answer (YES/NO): YES